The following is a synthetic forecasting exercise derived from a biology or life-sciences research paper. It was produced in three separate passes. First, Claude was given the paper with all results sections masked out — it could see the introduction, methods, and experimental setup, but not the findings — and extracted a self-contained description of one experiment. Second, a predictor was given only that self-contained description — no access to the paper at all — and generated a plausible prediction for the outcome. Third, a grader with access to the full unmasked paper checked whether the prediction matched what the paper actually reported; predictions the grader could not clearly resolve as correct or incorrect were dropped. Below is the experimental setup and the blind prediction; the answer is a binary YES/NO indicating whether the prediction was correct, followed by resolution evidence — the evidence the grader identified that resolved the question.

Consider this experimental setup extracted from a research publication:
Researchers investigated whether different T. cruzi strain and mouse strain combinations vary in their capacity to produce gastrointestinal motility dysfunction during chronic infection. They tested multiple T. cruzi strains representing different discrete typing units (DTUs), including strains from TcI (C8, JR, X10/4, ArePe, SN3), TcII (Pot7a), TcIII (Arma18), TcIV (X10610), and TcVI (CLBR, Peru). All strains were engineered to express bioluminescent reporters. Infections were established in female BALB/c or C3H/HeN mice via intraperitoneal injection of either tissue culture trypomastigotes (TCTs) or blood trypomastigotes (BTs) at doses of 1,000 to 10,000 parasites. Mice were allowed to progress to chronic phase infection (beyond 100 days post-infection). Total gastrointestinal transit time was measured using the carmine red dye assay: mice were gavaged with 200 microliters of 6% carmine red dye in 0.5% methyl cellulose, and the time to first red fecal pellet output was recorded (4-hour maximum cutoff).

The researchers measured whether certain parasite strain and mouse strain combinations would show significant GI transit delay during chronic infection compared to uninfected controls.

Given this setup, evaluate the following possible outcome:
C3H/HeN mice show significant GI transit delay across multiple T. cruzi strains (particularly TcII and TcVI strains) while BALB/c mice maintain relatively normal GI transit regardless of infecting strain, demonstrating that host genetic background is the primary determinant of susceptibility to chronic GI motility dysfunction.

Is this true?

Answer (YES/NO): NO